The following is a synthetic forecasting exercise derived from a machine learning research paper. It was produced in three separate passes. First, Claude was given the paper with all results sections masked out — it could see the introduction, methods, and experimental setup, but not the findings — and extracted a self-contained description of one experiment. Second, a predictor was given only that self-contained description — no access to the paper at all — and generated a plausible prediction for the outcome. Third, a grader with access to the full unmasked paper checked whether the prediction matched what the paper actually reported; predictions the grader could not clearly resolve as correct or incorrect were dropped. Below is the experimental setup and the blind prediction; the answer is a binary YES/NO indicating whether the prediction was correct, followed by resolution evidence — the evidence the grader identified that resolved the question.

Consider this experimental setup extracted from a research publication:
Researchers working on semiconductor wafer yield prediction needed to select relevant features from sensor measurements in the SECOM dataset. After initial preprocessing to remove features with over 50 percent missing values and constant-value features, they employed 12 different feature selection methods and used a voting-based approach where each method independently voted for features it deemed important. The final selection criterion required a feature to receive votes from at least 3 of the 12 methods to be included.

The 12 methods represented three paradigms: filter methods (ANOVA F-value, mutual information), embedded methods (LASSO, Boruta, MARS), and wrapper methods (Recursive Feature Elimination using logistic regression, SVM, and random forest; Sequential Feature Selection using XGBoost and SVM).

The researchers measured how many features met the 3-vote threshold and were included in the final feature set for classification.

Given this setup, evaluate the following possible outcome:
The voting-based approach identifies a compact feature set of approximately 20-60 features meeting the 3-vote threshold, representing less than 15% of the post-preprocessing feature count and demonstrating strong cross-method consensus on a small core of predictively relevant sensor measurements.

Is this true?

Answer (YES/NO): NO